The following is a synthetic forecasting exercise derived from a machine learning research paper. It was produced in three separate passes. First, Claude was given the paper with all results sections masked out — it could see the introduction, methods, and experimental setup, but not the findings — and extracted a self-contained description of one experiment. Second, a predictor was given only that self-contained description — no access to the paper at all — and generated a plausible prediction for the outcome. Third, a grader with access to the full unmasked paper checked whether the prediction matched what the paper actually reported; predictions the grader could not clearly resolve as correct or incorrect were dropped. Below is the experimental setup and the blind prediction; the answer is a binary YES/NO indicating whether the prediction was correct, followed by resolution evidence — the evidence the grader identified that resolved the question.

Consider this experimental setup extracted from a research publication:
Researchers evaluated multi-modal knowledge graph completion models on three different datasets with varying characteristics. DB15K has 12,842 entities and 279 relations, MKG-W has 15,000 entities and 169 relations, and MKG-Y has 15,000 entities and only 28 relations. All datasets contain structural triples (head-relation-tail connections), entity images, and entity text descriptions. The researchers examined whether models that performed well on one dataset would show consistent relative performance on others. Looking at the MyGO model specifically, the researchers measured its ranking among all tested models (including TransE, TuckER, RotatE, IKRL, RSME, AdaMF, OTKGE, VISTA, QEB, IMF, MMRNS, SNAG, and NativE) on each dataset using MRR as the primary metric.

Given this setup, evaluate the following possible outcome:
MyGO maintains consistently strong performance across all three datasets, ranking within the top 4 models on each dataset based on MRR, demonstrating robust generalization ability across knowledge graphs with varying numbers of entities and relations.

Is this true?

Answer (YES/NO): YES